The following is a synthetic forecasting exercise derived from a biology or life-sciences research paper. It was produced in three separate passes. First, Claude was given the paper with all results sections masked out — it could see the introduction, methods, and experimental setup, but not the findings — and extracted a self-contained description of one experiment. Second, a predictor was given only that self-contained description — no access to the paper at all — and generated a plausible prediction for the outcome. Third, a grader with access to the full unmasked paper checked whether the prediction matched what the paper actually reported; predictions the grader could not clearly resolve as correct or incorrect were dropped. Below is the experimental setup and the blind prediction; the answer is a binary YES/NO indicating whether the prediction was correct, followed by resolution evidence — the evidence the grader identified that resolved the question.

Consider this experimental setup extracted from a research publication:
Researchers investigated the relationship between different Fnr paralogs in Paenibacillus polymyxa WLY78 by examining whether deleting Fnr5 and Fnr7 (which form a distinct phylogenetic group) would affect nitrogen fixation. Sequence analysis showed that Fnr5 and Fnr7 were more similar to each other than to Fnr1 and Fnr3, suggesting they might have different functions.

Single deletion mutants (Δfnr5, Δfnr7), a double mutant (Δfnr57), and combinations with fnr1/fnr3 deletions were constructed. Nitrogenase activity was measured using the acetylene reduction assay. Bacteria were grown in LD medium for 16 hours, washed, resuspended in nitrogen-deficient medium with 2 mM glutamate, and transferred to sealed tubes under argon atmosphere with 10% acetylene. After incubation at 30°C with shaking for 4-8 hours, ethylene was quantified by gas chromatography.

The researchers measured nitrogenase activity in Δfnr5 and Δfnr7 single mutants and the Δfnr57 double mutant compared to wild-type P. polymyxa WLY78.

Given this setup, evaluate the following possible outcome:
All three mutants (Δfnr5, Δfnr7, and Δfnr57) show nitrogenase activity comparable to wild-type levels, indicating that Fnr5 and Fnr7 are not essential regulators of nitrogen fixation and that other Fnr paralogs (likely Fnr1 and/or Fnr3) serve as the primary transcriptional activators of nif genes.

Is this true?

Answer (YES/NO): NO